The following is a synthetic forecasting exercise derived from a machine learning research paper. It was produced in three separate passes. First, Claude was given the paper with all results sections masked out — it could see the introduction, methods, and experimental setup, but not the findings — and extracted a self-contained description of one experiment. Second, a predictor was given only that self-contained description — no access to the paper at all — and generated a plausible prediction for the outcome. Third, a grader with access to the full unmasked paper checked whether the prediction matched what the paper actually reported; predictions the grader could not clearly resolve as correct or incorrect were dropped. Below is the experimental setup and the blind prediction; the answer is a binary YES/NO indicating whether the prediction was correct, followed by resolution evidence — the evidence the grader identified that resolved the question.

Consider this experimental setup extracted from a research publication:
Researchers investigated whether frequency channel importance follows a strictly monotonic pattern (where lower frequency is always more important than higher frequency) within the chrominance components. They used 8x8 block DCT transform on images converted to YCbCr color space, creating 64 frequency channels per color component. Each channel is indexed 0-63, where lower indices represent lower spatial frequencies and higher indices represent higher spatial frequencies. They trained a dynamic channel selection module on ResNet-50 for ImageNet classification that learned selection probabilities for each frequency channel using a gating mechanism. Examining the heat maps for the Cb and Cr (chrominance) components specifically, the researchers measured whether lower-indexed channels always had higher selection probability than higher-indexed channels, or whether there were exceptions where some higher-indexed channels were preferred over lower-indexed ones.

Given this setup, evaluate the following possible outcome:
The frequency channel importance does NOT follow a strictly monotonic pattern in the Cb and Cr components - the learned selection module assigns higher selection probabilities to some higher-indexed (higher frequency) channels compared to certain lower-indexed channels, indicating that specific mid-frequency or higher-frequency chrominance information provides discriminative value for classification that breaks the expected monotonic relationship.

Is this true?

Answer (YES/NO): YES